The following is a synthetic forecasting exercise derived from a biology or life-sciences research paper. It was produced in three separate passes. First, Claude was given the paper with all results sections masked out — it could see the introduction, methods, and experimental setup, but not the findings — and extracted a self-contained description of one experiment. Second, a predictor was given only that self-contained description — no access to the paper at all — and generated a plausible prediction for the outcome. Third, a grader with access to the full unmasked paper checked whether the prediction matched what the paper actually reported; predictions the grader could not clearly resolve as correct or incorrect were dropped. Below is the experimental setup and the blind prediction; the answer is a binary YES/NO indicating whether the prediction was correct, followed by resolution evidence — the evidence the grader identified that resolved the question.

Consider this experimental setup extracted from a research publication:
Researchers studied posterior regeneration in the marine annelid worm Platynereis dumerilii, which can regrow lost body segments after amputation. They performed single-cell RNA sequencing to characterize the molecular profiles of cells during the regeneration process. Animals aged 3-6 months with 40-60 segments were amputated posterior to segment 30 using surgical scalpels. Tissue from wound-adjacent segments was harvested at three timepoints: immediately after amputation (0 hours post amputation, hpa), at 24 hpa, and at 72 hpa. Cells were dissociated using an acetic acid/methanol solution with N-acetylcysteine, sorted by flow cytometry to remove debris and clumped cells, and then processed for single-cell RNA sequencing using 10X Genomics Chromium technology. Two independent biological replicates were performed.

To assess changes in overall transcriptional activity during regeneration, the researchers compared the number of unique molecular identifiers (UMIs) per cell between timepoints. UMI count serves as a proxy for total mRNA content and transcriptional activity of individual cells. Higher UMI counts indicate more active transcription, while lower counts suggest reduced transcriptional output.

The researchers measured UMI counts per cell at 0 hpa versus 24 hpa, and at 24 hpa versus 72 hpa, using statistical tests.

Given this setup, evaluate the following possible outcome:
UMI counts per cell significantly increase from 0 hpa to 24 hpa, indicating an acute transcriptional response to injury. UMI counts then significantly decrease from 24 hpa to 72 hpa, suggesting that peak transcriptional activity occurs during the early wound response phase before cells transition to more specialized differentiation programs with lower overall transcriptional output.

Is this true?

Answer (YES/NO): NO